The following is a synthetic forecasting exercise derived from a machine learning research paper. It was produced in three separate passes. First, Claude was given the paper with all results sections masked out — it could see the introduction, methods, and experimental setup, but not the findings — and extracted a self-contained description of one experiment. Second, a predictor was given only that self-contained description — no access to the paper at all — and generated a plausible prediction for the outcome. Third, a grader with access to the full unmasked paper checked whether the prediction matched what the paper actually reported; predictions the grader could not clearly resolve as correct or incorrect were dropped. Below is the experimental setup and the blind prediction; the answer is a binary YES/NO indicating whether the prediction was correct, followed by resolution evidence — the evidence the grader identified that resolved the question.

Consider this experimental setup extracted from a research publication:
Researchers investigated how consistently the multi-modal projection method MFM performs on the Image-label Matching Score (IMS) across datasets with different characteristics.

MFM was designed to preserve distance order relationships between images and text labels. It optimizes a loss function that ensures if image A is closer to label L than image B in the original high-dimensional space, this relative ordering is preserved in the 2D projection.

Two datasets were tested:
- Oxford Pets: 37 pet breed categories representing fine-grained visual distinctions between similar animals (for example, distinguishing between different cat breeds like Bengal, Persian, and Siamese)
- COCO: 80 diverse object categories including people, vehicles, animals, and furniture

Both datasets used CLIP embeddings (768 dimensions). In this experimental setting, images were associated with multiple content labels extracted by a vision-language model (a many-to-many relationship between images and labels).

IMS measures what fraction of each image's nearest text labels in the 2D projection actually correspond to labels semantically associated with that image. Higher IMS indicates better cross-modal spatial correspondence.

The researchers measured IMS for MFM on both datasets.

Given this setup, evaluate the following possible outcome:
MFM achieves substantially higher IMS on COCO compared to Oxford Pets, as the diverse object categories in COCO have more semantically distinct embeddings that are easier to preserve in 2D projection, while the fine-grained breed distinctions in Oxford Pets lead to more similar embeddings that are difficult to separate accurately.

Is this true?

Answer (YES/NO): NO